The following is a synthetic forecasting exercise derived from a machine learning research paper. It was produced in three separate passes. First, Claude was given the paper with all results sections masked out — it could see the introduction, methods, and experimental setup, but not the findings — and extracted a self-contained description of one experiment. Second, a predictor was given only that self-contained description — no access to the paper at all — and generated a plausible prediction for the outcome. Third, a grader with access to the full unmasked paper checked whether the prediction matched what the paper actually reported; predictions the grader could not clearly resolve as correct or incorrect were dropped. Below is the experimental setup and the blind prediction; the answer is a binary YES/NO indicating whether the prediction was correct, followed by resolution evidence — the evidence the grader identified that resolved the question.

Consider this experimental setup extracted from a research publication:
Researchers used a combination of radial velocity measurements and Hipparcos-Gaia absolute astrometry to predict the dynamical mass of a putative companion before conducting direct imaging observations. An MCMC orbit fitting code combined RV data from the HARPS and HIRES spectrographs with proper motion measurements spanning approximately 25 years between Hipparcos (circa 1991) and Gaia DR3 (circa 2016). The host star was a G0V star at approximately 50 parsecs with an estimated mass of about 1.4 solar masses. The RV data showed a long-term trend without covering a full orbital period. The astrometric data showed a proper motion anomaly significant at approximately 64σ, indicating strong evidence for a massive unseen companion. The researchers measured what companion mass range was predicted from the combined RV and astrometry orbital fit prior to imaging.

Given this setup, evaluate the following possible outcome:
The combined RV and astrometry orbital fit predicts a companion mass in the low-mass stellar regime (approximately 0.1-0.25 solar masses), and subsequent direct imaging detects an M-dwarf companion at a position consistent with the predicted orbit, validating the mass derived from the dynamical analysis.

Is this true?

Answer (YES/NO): NO